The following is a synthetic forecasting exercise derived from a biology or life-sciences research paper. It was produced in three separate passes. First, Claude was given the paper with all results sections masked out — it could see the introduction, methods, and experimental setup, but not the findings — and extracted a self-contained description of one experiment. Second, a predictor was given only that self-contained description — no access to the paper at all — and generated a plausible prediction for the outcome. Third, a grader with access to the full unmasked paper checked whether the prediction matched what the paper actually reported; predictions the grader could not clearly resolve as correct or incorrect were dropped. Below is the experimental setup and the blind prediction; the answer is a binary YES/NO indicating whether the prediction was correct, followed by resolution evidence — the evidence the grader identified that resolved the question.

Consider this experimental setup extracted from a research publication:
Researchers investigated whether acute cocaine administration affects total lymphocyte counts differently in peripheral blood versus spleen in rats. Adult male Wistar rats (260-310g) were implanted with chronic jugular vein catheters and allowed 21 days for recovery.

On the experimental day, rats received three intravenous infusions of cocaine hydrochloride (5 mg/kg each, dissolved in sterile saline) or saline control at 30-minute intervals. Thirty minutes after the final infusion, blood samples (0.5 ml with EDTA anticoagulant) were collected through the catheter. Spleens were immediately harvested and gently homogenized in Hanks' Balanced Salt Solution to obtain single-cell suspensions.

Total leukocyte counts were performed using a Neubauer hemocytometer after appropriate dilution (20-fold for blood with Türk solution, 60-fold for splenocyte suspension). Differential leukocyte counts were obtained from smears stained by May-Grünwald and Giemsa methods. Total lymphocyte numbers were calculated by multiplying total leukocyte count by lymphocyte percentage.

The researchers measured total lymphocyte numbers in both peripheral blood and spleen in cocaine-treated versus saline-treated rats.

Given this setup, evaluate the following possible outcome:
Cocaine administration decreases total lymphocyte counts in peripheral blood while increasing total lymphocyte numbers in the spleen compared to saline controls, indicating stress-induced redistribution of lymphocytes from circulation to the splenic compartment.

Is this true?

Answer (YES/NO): NO